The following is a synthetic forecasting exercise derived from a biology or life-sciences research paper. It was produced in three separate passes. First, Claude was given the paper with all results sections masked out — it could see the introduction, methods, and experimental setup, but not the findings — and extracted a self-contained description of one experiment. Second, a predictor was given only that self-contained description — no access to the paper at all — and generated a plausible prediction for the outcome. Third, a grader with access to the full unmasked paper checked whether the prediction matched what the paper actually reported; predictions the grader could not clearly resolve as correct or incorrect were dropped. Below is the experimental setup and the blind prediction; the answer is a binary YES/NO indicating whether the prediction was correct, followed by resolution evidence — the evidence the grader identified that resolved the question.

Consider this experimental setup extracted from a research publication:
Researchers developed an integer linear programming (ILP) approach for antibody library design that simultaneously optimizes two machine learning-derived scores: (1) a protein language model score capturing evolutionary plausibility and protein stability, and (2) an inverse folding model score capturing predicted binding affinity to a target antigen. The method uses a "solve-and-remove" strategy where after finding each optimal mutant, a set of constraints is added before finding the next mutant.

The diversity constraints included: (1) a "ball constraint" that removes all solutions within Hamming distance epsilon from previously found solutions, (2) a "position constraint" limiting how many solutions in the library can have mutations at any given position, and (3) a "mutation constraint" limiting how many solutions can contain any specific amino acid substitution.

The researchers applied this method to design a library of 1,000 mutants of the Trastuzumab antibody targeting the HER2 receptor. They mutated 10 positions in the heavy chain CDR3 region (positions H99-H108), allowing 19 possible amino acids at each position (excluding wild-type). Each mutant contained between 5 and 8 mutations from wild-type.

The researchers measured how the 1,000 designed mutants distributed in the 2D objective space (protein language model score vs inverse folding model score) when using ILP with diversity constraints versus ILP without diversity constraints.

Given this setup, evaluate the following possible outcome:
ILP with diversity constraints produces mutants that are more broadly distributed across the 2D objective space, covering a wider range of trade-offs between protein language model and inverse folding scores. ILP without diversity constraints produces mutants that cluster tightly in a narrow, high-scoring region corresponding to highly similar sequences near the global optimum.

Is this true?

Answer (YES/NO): YES